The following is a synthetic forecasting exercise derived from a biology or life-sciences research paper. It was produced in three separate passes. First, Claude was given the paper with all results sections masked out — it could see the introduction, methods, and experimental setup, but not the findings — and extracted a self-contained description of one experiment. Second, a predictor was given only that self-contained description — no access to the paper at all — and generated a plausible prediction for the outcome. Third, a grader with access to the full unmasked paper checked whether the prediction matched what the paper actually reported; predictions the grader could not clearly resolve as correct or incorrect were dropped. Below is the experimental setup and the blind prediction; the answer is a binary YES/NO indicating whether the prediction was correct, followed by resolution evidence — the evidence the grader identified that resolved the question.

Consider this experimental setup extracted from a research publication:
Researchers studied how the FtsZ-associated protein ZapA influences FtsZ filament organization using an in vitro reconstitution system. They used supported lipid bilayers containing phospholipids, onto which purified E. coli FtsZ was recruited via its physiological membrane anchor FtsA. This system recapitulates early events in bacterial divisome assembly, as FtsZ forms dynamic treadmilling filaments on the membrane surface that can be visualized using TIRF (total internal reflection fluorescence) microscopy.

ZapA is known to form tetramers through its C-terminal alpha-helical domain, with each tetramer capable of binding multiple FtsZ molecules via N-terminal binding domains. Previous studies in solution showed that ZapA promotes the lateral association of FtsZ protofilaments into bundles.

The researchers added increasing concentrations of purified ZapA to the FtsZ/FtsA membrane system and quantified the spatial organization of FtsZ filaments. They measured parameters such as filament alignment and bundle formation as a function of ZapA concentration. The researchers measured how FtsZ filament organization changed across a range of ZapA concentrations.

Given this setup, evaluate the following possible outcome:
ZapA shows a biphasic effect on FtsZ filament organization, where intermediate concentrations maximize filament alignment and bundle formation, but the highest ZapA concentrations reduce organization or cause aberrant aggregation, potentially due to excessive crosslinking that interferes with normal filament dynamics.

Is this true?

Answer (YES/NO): NO